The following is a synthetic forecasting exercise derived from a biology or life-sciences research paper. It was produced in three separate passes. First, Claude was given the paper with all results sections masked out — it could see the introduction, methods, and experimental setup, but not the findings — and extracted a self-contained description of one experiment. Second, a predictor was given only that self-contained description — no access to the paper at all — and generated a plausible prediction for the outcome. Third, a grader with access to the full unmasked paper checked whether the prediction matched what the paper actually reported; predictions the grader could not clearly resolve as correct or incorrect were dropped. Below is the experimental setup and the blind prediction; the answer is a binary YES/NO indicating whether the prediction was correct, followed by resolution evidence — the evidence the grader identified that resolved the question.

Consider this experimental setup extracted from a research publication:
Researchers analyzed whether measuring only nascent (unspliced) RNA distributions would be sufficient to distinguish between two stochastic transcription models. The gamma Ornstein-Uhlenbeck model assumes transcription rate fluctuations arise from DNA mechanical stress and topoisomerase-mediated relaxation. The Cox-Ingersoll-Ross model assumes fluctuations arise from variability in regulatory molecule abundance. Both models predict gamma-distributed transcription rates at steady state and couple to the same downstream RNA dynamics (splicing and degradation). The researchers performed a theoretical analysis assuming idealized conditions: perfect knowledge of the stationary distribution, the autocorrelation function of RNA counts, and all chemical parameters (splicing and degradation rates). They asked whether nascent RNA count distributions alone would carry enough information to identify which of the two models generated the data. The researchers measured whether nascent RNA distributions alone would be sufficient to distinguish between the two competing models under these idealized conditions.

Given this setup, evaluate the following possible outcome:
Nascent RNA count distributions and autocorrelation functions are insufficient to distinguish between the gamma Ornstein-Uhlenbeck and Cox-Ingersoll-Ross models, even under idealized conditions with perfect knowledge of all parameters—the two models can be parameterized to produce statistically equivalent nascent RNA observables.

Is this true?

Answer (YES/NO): YES